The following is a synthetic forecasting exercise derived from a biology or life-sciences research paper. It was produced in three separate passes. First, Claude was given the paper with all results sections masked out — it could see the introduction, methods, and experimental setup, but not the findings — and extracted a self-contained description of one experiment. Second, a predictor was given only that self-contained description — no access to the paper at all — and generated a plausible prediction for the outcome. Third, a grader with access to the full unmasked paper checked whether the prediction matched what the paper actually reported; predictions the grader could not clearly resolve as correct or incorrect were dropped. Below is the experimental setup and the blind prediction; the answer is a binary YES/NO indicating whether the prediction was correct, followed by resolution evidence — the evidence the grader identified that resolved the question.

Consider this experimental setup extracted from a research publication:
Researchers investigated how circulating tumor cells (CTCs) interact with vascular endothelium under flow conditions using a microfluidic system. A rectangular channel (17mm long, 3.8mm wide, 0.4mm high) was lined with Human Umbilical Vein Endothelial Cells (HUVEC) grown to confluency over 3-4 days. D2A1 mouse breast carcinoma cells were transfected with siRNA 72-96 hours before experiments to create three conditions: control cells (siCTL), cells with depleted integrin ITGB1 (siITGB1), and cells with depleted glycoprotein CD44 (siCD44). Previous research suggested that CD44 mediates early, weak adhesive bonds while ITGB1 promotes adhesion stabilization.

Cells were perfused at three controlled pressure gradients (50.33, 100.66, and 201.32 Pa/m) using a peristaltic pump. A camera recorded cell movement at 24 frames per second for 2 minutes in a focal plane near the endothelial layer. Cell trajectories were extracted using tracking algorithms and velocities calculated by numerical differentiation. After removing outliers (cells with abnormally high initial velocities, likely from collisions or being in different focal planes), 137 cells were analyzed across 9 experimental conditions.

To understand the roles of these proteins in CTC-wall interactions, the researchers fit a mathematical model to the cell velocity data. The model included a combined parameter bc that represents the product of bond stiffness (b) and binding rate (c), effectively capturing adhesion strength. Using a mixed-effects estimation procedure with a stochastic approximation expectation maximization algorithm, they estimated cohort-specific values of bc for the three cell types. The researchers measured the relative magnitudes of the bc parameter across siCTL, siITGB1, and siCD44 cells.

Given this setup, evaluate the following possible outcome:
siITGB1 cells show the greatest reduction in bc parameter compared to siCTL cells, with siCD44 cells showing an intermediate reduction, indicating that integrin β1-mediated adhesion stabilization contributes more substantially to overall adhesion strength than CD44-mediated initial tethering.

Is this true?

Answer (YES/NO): NO